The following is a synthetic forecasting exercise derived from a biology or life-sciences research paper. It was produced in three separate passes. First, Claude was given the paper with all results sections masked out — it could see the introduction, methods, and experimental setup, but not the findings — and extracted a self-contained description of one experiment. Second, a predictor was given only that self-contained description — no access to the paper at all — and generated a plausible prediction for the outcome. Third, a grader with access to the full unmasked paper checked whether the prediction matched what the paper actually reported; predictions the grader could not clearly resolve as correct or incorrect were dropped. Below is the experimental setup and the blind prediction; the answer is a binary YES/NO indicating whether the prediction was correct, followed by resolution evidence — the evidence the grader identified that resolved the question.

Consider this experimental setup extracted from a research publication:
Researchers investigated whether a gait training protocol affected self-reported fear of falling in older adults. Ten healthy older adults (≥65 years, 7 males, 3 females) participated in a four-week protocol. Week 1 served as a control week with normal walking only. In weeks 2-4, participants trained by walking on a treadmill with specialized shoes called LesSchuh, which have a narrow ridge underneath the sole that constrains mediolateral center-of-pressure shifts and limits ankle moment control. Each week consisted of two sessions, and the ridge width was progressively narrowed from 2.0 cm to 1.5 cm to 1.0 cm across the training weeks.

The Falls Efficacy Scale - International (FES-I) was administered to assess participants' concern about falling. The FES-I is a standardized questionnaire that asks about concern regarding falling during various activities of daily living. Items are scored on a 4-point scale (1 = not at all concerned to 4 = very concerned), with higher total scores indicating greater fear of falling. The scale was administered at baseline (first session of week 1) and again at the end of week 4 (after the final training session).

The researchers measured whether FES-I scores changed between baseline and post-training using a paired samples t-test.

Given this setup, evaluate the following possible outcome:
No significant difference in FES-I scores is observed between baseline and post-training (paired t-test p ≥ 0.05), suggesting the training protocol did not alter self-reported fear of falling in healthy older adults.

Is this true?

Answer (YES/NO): YES